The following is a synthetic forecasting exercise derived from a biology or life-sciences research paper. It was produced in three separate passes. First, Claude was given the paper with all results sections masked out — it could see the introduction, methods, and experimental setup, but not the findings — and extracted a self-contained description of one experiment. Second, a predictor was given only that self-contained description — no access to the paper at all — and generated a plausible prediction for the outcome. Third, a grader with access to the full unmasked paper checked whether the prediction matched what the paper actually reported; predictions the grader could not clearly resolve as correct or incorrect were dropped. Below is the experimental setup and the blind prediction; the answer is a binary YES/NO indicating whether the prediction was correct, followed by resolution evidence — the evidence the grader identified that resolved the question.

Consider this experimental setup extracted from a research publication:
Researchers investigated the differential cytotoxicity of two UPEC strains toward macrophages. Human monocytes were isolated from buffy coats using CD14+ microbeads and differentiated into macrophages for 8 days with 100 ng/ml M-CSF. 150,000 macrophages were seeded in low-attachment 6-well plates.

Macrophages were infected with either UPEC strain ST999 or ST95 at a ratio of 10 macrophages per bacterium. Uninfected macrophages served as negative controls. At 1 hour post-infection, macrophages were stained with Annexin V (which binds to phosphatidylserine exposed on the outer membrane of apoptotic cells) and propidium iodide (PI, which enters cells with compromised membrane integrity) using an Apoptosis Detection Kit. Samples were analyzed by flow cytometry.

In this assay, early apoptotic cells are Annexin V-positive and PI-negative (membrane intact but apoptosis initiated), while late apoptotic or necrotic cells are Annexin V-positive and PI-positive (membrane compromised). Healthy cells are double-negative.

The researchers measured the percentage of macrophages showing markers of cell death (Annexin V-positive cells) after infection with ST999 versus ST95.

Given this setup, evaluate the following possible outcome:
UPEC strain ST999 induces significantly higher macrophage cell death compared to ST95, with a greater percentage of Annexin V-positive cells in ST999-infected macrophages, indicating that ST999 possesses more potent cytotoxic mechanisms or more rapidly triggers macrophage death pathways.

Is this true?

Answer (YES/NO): NO